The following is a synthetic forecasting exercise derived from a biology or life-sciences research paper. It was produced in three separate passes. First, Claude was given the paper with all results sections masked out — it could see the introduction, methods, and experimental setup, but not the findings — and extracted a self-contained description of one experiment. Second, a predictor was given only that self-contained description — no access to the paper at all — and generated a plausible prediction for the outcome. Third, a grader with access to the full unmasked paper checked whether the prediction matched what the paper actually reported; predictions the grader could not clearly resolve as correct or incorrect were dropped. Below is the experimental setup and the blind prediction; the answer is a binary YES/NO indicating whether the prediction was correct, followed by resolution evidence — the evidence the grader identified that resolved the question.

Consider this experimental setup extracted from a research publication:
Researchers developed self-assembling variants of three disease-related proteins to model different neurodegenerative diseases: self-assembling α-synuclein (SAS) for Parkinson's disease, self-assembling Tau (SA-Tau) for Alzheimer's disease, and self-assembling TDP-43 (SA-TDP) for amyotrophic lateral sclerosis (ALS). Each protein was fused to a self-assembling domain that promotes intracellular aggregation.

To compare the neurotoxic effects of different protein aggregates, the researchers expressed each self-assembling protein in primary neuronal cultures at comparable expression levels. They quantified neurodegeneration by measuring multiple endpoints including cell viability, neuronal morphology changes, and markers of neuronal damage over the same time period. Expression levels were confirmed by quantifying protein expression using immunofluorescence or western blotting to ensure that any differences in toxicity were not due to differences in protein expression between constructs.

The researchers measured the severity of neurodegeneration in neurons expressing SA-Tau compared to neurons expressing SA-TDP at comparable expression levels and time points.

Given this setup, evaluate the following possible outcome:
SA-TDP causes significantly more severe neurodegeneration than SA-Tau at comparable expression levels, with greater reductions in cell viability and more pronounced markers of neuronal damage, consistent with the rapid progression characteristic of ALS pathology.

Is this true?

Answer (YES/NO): NO